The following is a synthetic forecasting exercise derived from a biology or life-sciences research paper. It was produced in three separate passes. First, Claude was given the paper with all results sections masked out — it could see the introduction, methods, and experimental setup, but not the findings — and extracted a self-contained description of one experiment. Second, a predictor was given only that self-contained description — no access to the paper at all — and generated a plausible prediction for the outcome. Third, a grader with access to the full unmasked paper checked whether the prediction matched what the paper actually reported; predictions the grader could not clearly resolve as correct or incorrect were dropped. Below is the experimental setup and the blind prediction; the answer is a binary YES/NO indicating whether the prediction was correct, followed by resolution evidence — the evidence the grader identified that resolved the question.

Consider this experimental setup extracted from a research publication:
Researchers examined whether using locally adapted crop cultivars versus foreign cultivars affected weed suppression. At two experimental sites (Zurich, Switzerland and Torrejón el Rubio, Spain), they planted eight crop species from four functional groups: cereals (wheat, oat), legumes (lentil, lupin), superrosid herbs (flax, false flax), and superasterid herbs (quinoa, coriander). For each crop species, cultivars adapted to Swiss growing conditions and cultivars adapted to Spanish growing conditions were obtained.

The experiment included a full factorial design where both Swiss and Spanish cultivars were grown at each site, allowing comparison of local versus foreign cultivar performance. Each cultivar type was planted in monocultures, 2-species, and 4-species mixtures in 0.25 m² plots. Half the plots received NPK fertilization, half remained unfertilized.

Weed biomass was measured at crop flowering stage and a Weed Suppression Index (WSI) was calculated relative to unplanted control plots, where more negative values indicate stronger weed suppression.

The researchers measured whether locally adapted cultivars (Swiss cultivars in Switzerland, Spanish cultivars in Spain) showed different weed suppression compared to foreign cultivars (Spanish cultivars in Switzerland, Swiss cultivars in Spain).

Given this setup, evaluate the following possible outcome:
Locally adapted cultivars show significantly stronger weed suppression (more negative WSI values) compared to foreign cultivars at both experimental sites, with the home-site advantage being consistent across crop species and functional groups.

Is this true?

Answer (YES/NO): NO